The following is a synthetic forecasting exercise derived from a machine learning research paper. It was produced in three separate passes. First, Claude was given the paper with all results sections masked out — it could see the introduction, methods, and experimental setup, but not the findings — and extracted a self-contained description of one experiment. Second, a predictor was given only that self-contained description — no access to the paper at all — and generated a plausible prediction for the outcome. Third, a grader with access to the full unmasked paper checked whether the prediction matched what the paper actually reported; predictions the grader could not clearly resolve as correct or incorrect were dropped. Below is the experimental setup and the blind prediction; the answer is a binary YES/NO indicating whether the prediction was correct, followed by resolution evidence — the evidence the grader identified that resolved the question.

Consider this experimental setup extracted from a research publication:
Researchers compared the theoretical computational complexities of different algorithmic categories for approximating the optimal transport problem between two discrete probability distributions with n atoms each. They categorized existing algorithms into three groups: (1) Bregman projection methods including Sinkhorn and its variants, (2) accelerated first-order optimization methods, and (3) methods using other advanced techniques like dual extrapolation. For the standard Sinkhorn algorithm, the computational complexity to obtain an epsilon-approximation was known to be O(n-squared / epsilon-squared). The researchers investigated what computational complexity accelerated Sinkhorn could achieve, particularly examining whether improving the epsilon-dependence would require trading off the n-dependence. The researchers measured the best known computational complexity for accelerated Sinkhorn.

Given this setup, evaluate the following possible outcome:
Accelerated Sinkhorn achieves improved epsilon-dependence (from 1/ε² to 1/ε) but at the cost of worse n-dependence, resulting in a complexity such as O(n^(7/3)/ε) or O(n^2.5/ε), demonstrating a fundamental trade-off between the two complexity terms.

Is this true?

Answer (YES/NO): NO